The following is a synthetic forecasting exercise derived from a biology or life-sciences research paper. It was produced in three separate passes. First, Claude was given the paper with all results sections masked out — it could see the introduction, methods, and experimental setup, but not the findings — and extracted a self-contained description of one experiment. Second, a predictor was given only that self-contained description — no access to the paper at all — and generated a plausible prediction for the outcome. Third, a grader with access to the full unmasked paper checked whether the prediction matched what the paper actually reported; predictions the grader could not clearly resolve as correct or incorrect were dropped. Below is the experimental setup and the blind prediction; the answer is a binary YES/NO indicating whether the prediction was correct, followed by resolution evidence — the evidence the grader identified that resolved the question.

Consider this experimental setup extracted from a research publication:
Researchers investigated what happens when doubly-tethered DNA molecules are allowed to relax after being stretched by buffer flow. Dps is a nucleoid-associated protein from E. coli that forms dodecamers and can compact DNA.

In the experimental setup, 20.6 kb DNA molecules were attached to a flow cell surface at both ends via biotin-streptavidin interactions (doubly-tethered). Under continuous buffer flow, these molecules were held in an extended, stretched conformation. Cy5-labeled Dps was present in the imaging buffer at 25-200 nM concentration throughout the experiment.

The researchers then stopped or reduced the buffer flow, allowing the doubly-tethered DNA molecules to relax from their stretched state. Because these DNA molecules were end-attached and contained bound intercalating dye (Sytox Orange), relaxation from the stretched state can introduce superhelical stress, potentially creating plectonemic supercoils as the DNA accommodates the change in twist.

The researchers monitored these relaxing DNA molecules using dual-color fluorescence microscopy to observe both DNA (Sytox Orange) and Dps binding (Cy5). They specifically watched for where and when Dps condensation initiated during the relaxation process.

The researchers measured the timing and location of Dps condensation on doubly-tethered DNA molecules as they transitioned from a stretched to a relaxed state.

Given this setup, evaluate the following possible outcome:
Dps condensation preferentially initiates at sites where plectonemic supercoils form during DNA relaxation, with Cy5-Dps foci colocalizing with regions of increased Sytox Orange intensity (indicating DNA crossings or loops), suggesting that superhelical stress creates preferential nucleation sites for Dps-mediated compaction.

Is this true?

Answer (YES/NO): NO